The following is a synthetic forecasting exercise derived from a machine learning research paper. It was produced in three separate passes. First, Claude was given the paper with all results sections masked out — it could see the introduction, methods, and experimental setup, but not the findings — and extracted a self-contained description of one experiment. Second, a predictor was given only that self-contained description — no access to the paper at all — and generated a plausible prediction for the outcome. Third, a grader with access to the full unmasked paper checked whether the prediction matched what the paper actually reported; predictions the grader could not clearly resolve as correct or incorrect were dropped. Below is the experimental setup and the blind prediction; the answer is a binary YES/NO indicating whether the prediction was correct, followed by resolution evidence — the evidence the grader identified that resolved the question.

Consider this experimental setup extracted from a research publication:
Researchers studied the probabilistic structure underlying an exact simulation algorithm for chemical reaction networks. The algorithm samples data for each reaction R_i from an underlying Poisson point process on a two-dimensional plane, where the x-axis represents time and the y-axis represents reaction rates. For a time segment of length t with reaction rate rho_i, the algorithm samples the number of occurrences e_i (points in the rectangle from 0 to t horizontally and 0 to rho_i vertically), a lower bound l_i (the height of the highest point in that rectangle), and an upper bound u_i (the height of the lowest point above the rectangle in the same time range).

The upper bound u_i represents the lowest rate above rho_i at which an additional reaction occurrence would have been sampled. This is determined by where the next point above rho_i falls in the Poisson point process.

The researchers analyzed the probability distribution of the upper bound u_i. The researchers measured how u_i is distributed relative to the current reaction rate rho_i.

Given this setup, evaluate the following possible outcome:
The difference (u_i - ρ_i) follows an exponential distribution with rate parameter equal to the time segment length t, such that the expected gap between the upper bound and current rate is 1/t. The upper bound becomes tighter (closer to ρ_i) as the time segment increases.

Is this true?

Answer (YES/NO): YES